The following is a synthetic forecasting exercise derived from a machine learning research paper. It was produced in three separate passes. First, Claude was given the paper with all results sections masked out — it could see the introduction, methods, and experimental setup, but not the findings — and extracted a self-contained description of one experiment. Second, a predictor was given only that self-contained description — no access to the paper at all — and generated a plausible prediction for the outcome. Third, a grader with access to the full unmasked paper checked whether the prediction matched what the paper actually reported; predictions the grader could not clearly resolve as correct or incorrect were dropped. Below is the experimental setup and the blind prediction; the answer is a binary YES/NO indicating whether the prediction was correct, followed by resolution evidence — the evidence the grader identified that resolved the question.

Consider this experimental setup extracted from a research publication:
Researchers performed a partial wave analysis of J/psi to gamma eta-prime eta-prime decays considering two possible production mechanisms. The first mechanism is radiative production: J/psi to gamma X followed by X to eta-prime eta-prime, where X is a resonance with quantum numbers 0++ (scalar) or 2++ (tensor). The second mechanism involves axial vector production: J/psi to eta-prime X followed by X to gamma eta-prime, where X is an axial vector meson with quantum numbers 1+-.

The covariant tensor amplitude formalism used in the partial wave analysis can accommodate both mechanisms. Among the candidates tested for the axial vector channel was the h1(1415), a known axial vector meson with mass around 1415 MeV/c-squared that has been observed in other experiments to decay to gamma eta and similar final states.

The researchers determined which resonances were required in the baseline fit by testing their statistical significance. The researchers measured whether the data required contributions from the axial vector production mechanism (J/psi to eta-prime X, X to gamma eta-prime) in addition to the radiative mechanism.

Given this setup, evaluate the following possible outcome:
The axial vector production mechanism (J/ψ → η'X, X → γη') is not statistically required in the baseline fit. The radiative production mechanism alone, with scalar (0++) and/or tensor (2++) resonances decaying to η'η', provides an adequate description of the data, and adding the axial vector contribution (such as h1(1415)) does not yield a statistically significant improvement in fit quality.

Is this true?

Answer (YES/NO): NO